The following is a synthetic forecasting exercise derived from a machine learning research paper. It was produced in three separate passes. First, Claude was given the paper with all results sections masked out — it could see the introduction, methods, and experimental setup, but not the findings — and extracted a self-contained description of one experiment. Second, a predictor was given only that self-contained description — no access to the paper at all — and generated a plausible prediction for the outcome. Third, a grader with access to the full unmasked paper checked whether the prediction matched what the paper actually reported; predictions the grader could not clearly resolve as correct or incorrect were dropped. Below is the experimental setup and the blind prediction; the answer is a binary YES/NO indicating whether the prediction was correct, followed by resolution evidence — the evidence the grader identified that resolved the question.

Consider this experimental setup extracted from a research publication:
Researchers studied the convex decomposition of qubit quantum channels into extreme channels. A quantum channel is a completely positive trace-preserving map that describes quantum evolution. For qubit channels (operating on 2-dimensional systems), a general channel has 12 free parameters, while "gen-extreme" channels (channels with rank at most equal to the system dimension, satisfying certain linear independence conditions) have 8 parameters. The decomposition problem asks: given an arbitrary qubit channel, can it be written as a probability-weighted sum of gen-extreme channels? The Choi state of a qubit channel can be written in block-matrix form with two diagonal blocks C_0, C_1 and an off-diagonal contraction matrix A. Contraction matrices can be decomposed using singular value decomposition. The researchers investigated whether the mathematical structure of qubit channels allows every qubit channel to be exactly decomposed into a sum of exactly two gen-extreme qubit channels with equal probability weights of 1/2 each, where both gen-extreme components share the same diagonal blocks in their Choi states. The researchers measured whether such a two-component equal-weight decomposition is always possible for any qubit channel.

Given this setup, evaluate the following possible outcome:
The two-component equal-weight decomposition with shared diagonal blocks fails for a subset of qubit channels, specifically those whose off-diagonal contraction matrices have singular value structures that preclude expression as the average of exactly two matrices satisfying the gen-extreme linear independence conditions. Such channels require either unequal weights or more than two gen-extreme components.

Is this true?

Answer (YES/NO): NO